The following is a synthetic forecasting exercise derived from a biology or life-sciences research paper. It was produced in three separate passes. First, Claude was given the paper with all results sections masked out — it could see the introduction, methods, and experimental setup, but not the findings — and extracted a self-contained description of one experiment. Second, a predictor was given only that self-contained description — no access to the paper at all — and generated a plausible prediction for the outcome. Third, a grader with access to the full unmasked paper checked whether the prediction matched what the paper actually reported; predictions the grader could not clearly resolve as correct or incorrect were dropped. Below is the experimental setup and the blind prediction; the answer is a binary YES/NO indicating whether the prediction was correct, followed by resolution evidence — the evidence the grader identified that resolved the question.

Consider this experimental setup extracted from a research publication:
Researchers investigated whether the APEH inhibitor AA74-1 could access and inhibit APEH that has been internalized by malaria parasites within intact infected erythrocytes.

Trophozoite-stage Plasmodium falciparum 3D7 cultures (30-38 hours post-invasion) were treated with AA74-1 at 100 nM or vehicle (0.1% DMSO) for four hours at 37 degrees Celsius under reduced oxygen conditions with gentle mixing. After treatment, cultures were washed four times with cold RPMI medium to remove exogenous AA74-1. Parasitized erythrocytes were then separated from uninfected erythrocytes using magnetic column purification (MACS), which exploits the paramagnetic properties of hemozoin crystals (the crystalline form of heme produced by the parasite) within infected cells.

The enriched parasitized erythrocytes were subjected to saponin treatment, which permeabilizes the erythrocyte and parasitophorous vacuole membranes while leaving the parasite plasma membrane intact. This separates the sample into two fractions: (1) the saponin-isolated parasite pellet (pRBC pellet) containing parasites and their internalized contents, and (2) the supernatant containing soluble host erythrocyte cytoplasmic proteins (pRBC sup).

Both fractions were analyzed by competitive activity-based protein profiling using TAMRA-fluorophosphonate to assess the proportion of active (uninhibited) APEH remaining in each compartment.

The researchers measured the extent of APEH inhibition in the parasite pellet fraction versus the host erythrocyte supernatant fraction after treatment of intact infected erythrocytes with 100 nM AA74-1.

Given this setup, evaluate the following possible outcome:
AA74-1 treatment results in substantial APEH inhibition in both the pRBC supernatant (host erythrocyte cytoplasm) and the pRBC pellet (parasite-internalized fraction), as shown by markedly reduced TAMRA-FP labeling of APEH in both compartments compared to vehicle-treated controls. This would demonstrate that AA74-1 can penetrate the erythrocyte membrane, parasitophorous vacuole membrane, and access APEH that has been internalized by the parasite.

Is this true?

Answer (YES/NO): NO